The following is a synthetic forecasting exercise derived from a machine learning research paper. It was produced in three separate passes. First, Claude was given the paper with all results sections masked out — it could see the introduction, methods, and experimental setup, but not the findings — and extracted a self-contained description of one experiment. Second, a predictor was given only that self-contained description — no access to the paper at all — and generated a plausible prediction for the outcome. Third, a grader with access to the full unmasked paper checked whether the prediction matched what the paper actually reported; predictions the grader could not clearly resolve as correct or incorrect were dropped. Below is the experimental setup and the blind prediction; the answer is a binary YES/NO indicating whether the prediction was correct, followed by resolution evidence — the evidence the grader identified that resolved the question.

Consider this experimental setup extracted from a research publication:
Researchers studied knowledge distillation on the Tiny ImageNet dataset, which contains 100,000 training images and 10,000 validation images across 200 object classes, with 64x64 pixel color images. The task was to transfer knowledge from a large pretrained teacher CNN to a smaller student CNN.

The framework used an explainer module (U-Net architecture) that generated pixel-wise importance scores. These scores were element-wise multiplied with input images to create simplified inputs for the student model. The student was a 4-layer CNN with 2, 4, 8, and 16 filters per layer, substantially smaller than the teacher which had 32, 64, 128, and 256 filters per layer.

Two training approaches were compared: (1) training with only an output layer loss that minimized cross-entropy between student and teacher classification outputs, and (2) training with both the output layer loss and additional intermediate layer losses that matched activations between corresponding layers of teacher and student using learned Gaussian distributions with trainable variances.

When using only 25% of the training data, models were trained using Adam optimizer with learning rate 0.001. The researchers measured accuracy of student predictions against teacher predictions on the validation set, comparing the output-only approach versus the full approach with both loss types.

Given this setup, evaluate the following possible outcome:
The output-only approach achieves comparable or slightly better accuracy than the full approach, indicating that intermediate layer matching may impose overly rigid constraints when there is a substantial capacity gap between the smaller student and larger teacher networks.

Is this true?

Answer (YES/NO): NO